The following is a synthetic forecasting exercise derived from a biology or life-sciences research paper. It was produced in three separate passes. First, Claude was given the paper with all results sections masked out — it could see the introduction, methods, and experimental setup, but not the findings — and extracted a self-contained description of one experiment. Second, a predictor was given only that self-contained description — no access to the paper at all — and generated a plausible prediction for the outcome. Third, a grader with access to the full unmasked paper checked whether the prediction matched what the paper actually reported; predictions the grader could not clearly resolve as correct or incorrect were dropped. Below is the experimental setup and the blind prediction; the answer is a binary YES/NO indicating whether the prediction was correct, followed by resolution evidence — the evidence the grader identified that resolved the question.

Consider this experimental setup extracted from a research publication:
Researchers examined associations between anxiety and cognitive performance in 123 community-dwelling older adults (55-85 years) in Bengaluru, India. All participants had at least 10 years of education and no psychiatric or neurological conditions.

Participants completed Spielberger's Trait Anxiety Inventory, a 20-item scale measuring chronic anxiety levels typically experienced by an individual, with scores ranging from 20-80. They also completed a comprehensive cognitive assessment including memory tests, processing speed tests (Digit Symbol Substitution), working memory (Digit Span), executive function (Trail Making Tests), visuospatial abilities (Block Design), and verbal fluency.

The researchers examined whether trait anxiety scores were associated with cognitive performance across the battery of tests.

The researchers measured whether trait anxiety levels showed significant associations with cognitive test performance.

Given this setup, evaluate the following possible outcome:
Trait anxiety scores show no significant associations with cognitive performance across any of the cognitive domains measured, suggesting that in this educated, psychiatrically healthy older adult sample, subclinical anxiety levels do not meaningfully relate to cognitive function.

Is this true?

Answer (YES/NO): NO